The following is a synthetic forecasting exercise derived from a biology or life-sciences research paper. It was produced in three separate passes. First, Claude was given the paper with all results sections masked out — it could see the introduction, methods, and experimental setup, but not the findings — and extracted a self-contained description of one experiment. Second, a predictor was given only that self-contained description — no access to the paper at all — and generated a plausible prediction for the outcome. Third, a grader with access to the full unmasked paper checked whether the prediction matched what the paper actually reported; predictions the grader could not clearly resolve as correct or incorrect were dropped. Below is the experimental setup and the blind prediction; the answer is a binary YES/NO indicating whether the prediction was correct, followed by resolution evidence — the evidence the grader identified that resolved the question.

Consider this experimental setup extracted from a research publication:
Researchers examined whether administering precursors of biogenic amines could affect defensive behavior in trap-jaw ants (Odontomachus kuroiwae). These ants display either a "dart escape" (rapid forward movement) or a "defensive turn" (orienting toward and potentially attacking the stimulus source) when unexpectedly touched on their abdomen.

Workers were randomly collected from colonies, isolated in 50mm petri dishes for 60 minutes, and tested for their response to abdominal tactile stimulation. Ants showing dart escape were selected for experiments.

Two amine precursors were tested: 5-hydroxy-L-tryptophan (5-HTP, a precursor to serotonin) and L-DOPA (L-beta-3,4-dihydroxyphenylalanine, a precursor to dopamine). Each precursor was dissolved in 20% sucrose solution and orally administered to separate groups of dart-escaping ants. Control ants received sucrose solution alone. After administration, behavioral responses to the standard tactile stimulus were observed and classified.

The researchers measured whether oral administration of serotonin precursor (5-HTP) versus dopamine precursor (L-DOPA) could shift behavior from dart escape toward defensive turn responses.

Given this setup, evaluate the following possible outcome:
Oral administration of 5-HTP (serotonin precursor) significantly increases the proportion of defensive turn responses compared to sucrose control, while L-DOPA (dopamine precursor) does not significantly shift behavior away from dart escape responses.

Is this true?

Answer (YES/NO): NO